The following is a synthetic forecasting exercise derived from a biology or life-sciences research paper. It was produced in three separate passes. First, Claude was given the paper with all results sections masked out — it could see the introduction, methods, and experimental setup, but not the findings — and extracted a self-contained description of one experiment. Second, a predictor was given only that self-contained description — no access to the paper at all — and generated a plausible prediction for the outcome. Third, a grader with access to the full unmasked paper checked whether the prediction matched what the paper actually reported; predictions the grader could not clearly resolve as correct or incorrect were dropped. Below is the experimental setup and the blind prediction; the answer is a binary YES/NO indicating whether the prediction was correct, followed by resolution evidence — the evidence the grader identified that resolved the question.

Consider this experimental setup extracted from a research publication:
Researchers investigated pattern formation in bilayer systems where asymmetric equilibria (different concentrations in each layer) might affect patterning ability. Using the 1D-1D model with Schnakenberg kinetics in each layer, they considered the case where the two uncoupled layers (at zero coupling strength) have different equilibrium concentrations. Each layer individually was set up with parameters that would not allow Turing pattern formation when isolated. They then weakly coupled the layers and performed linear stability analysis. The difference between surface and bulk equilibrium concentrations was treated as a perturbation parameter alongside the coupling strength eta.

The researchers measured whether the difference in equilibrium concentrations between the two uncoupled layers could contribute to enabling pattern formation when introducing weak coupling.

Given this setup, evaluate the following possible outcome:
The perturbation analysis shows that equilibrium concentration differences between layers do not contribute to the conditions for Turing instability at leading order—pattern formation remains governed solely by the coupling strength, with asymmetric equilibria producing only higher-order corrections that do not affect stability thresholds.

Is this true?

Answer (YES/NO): NO